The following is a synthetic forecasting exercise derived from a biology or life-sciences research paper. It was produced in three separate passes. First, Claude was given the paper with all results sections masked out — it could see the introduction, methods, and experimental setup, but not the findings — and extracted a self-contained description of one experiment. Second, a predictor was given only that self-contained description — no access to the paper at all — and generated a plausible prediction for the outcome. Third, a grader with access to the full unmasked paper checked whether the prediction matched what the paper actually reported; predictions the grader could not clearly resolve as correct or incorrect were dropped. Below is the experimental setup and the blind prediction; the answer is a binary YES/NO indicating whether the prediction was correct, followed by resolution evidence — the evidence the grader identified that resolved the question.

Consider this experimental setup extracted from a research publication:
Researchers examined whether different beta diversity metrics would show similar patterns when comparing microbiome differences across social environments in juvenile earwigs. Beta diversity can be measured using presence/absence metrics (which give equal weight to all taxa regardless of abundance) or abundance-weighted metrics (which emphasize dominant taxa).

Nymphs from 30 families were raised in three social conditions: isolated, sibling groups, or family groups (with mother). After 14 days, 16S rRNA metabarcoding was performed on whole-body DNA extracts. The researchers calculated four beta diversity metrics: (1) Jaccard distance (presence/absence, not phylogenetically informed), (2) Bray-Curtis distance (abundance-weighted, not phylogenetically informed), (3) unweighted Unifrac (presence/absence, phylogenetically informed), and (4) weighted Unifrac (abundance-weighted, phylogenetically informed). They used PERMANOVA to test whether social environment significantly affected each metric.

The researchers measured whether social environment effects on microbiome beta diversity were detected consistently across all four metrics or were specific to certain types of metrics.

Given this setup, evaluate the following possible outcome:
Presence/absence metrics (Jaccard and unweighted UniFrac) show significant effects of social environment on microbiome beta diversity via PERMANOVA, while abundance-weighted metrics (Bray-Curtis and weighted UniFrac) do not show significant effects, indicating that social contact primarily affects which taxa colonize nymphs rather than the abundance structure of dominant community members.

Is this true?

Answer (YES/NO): NO